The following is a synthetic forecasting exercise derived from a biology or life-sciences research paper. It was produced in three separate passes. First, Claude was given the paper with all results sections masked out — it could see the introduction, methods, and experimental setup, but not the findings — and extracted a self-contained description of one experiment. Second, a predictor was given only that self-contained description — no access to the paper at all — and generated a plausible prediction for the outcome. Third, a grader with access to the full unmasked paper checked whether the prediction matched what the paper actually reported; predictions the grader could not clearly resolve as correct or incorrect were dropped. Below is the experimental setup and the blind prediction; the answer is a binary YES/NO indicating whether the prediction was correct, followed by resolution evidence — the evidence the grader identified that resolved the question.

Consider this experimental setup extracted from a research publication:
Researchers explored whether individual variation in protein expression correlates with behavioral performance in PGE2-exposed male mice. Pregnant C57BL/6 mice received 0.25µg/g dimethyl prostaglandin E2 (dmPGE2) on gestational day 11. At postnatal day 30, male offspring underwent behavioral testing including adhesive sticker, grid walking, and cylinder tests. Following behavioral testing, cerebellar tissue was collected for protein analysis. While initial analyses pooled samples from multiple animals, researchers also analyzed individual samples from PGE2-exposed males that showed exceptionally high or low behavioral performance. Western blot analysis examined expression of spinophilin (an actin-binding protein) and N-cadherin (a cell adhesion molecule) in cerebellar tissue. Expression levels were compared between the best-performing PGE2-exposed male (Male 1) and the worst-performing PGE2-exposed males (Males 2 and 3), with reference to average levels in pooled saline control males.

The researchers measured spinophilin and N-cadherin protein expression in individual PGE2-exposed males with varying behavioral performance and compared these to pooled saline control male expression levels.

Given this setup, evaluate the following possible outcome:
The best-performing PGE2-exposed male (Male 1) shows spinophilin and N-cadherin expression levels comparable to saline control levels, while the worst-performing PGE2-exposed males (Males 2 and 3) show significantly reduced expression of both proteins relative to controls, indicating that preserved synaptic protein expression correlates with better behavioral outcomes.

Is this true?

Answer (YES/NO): YES